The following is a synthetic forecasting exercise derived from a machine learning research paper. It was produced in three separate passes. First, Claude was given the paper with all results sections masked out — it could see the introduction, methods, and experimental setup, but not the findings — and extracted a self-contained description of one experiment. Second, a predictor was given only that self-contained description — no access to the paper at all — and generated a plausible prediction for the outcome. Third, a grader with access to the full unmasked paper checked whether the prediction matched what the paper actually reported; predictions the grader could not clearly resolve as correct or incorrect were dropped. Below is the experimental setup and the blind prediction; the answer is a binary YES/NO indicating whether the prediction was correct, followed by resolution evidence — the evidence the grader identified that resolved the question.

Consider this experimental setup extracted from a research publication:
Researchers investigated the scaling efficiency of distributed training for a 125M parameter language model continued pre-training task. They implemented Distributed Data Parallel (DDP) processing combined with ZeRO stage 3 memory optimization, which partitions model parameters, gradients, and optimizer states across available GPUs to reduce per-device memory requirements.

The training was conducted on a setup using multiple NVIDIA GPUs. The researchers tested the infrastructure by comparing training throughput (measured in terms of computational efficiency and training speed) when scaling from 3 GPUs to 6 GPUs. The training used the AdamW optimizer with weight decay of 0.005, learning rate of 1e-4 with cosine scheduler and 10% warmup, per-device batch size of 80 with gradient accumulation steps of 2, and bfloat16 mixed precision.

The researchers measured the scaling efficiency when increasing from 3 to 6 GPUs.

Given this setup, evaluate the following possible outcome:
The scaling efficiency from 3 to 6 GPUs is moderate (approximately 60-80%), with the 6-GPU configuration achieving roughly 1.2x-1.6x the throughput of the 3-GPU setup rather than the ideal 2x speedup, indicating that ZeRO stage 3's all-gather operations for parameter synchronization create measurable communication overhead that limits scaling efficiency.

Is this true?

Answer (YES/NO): NO